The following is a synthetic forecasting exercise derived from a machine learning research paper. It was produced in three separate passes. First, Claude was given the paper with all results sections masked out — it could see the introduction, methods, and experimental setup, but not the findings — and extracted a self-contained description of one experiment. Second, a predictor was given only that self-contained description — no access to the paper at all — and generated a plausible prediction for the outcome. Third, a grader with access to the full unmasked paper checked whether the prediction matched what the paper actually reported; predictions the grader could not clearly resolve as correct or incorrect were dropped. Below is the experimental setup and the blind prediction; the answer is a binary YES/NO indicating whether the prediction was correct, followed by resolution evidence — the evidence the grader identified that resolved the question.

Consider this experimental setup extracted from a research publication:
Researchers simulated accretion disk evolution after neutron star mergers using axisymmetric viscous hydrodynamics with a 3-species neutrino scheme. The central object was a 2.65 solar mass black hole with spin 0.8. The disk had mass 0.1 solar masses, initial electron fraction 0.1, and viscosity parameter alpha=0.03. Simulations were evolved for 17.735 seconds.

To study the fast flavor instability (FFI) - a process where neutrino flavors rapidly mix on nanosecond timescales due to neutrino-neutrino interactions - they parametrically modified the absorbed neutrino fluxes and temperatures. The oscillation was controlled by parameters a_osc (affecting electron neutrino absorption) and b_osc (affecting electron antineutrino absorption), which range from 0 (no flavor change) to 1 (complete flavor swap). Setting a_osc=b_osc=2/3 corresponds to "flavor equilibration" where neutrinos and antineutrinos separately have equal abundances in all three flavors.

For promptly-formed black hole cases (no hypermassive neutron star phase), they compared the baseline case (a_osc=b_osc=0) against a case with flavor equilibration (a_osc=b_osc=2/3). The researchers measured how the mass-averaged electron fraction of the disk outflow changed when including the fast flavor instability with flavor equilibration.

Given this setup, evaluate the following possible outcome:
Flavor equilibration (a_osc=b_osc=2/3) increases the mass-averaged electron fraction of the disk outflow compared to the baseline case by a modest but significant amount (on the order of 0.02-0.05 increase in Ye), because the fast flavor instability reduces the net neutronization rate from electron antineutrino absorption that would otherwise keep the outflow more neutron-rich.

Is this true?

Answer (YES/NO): NO